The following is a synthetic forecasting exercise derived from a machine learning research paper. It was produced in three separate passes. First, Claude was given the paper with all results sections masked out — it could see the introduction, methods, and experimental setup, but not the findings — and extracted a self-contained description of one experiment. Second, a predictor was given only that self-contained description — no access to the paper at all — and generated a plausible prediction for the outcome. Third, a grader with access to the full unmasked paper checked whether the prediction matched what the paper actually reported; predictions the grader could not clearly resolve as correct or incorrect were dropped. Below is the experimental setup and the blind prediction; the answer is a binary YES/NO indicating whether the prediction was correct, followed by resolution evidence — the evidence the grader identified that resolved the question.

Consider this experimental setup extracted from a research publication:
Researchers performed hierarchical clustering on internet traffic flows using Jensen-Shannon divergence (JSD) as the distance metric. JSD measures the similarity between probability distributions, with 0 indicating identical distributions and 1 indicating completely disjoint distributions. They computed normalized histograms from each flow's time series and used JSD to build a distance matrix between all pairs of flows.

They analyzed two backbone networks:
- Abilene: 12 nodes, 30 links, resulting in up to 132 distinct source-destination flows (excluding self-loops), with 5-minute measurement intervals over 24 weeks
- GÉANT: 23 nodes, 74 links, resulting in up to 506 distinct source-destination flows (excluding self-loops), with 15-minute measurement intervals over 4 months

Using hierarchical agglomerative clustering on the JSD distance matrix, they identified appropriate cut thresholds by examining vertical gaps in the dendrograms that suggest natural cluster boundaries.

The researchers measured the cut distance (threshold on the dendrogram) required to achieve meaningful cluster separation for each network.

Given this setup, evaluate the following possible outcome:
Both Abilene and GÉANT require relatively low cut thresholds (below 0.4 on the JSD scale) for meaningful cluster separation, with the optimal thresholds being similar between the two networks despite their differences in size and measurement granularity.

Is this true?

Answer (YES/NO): NO